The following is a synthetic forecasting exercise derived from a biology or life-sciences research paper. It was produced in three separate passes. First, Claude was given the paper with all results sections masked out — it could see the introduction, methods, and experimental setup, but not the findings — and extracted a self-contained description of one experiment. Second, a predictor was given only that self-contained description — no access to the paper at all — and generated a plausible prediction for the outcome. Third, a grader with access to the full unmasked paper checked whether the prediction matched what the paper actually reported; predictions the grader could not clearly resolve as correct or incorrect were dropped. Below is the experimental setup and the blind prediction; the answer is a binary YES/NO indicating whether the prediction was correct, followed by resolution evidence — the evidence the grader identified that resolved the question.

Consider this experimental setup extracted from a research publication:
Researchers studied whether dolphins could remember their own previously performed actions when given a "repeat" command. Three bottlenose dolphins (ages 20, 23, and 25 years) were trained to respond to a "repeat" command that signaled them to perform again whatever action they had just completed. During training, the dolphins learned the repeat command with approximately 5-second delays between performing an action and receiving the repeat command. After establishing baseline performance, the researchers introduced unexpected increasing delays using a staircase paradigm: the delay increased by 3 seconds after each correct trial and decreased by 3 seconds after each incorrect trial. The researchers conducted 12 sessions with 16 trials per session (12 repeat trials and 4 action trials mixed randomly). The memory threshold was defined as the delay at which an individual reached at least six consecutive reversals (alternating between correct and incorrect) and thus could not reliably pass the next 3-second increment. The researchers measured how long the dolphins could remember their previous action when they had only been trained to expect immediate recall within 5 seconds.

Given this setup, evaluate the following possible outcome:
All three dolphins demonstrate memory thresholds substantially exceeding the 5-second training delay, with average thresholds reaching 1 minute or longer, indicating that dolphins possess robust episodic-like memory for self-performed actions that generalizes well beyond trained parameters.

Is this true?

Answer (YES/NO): NO